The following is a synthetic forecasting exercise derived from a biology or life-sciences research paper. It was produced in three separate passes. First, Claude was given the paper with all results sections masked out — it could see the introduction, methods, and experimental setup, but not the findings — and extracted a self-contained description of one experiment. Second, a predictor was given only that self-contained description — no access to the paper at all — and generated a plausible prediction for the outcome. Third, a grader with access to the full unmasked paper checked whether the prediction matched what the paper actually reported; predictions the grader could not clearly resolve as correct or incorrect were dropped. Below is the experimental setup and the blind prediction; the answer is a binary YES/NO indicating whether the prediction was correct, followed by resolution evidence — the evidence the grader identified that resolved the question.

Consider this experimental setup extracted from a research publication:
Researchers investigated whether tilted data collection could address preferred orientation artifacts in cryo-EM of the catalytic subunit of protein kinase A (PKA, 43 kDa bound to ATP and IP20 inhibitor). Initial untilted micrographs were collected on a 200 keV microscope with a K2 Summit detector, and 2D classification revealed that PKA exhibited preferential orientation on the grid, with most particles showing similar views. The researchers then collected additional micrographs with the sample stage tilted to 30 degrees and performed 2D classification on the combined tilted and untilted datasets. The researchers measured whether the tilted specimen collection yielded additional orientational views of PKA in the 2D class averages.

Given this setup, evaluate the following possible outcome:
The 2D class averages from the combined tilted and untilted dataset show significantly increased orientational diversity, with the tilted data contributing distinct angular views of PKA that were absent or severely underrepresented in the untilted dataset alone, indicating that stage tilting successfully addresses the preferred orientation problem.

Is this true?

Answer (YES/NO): YES